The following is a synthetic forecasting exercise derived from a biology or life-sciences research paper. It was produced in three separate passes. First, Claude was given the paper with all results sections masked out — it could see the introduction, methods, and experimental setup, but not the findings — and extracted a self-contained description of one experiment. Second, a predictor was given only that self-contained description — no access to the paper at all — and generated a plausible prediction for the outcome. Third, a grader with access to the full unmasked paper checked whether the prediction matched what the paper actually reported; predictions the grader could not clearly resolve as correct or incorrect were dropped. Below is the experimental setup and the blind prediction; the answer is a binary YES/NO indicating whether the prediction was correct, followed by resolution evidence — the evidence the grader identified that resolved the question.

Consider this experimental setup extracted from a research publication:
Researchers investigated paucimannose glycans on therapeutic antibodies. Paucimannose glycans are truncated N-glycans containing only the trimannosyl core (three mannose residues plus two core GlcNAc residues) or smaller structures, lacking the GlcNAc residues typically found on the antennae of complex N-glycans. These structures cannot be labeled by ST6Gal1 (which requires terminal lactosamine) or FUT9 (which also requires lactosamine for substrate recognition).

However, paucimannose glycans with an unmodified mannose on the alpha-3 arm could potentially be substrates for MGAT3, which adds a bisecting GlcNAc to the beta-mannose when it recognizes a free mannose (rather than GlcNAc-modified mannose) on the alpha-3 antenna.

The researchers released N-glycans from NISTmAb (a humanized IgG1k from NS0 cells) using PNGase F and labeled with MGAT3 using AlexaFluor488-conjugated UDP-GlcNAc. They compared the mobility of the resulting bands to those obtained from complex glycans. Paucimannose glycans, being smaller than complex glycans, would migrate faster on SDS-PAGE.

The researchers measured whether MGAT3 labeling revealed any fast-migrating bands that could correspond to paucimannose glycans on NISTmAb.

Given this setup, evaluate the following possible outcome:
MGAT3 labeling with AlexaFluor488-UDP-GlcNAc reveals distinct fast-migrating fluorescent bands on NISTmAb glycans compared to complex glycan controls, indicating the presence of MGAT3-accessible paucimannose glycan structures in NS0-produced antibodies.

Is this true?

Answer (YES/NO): YES